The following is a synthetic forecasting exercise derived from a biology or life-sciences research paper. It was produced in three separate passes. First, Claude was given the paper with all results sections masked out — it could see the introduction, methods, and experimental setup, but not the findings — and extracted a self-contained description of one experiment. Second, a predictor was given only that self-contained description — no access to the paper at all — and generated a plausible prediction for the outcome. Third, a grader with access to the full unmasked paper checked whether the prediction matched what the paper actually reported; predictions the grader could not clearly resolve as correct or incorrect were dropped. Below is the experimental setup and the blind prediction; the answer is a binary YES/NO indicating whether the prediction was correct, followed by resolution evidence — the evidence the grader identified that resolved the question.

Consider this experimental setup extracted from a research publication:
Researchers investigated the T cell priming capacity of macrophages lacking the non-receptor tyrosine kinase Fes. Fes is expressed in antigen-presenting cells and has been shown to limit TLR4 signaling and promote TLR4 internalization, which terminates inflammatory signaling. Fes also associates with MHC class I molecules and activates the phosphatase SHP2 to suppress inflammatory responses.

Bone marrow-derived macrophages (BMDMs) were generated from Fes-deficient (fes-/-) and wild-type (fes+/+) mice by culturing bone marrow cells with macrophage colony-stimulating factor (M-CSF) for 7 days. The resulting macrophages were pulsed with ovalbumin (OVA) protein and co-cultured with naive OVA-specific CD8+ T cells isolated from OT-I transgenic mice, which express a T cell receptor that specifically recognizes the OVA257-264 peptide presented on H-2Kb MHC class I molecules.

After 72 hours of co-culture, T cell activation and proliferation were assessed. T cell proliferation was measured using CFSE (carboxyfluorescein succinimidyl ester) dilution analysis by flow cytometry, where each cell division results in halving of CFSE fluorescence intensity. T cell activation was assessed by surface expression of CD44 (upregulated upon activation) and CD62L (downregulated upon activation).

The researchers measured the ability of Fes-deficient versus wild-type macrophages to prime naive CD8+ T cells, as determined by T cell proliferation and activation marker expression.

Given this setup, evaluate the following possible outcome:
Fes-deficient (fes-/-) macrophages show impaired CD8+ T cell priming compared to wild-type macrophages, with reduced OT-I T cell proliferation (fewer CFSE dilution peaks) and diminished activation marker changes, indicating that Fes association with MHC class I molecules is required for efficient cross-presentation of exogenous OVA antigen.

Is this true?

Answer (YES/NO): NO